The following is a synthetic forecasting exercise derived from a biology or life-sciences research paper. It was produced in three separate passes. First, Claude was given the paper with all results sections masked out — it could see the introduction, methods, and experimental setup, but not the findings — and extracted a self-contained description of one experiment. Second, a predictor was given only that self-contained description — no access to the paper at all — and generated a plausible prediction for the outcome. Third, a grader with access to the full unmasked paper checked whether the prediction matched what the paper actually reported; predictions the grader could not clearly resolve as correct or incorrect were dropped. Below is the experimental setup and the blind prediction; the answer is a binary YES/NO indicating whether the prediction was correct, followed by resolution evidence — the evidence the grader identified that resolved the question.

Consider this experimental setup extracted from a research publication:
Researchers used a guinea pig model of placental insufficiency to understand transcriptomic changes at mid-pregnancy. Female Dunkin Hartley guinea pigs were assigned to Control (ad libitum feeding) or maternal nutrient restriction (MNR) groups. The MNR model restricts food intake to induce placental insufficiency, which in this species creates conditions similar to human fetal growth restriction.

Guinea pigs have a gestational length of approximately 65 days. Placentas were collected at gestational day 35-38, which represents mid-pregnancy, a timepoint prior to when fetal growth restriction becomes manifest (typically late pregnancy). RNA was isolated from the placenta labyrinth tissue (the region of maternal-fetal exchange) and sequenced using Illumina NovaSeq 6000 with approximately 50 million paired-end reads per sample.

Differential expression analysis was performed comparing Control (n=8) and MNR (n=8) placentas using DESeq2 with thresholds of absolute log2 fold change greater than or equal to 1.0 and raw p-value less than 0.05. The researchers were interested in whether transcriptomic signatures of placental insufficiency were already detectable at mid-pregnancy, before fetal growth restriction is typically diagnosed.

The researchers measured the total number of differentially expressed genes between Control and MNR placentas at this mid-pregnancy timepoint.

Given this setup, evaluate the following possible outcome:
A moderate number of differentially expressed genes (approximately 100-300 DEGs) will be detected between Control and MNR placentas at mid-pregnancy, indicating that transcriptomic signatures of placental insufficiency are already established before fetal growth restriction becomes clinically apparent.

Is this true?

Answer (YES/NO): NO